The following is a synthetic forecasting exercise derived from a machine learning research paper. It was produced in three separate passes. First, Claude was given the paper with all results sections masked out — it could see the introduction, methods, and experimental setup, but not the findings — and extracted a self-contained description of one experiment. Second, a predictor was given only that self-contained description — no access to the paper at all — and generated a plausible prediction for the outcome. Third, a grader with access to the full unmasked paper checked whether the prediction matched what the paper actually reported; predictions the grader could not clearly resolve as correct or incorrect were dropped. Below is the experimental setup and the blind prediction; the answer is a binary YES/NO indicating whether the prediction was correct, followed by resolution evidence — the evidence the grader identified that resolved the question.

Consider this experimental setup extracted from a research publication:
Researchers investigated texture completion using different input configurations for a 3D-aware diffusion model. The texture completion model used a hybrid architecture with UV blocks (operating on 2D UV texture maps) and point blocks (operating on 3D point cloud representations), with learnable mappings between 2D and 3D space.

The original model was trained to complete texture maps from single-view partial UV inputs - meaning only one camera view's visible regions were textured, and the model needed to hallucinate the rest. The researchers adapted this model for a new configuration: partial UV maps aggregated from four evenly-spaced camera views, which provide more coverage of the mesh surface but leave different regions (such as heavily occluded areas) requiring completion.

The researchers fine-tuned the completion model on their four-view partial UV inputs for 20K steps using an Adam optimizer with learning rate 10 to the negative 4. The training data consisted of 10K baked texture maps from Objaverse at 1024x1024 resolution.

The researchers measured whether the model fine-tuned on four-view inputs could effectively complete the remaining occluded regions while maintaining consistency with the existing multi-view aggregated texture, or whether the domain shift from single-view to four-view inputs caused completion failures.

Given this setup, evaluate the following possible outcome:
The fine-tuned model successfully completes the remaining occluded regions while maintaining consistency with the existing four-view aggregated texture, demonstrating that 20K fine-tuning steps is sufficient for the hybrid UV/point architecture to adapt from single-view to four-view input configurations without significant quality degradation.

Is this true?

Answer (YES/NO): YES